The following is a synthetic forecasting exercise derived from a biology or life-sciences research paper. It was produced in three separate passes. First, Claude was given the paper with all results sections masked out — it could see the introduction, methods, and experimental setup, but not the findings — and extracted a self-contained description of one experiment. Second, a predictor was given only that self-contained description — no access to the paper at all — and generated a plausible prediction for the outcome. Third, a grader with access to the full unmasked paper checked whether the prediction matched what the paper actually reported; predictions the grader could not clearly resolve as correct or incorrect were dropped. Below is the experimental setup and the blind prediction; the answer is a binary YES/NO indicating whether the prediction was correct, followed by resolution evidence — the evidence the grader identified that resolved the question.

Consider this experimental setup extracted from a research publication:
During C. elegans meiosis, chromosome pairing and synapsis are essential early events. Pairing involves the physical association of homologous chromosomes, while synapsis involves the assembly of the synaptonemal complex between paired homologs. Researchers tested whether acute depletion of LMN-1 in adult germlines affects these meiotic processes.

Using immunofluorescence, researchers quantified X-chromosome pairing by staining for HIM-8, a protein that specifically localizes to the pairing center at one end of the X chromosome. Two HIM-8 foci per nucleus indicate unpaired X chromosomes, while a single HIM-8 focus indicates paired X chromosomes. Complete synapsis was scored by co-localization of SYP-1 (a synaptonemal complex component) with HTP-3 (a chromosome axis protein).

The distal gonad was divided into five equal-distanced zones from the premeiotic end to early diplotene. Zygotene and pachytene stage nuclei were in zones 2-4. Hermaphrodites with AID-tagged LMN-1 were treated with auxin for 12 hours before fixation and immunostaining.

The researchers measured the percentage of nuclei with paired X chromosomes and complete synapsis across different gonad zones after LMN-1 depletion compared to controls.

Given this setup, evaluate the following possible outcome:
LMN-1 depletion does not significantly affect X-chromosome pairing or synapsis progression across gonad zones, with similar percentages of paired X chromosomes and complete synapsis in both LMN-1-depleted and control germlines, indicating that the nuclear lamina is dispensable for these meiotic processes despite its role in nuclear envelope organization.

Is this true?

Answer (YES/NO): YES